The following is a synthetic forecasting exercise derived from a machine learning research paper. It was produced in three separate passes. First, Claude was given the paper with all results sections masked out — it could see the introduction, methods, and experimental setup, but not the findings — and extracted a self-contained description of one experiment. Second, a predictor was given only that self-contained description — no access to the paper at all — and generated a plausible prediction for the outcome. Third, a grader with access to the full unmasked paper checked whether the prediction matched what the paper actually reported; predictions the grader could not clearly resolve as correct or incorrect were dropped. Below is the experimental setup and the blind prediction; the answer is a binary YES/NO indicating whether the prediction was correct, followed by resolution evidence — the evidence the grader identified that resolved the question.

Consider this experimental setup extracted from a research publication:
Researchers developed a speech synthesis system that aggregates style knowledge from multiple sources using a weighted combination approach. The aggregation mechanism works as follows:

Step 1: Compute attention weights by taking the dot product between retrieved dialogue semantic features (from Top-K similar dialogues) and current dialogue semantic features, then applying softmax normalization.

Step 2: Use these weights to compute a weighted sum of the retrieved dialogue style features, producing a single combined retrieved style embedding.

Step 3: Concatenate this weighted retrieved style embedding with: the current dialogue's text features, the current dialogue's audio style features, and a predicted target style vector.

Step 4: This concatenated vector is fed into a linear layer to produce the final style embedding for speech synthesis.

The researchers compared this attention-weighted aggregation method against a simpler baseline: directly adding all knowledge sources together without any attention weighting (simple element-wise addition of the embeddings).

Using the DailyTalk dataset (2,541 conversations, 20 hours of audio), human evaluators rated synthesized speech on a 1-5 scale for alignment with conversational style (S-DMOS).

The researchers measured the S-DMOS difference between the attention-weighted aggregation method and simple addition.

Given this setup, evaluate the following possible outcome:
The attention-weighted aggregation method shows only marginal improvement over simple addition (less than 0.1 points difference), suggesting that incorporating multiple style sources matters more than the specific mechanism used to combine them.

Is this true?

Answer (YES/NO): NO